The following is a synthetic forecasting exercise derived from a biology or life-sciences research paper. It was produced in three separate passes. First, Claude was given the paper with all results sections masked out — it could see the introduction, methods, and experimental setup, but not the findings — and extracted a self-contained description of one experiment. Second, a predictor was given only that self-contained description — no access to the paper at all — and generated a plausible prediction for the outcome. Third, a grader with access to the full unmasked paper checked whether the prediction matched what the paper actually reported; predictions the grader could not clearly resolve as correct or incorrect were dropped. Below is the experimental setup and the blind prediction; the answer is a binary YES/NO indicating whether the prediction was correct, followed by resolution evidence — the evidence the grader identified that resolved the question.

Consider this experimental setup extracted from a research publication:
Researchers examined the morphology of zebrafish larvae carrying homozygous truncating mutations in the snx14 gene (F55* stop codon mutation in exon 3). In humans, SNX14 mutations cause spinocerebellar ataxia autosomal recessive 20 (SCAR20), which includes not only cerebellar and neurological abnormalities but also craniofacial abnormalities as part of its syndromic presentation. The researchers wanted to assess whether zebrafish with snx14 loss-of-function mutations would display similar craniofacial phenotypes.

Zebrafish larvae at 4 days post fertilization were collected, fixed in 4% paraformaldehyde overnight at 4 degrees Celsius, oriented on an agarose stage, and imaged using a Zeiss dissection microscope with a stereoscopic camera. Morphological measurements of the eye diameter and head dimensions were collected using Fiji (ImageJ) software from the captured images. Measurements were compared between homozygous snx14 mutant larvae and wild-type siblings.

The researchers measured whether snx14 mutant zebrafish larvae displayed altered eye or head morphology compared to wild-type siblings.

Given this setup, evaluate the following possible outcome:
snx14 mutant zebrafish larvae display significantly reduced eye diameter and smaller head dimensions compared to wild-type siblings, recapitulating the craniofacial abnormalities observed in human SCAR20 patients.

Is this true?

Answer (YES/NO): NO